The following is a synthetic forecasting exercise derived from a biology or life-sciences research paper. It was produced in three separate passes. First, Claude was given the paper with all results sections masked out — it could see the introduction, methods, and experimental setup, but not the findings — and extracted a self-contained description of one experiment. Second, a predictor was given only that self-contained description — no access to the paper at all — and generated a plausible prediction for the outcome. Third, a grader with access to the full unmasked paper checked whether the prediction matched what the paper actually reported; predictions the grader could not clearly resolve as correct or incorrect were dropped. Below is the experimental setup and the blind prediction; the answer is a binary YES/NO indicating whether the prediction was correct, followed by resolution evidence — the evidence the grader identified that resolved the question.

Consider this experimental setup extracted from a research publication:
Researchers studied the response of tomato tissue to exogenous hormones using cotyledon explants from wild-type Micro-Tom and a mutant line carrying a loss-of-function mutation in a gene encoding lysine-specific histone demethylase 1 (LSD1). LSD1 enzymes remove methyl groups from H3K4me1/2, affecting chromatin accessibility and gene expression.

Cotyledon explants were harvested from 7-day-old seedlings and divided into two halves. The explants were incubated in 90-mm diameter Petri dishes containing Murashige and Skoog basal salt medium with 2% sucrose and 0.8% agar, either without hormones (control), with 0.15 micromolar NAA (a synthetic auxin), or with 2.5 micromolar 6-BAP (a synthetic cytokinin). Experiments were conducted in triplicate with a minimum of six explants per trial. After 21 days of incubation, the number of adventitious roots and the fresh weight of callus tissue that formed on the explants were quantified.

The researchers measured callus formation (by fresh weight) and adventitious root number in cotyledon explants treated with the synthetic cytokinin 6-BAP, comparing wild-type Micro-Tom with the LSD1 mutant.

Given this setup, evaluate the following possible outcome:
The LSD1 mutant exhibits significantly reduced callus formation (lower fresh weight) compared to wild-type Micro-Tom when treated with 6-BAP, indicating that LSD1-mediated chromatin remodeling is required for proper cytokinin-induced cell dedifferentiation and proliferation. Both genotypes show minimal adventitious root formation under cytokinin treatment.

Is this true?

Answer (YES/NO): YES